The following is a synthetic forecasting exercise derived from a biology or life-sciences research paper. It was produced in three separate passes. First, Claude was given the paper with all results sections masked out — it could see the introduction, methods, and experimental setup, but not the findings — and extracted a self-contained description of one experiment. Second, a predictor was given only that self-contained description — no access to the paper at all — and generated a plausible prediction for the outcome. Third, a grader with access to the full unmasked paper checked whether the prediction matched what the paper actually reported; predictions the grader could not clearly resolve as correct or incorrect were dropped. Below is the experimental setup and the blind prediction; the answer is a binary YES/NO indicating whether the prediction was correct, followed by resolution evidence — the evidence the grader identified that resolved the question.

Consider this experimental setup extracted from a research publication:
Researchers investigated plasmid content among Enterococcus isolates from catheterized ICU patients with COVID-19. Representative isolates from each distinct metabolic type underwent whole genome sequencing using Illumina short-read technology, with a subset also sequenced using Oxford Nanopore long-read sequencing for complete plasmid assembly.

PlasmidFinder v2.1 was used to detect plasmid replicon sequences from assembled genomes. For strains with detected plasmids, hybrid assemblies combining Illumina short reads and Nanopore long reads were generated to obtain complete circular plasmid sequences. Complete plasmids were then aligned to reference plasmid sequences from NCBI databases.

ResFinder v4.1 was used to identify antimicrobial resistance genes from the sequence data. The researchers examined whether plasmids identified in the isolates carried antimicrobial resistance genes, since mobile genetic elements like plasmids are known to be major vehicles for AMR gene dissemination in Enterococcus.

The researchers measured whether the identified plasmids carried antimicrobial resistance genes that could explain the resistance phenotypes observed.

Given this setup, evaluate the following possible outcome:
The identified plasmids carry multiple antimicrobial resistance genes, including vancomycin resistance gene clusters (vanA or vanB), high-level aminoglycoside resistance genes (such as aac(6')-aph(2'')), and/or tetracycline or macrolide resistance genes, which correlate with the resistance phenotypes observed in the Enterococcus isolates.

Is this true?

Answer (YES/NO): NO